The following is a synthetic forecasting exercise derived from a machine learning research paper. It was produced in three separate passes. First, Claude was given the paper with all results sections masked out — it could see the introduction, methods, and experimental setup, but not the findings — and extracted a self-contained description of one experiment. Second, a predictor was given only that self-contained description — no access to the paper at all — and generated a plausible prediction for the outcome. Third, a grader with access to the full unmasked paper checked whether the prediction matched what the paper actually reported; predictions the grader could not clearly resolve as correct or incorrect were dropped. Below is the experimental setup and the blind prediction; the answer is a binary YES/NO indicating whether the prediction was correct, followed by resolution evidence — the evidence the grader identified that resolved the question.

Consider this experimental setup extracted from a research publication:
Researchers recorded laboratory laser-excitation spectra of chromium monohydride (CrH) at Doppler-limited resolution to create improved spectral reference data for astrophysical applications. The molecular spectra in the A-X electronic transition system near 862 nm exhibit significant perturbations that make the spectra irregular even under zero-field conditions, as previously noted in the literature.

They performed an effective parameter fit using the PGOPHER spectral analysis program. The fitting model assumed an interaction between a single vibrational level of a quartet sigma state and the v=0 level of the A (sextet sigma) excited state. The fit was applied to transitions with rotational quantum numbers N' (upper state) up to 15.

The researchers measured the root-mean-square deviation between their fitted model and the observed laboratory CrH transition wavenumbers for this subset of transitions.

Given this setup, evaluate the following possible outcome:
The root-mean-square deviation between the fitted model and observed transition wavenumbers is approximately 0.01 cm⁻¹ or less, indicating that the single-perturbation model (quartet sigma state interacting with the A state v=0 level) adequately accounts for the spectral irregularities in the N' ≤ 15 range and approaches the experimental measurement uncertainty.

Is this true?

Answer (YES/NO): NO